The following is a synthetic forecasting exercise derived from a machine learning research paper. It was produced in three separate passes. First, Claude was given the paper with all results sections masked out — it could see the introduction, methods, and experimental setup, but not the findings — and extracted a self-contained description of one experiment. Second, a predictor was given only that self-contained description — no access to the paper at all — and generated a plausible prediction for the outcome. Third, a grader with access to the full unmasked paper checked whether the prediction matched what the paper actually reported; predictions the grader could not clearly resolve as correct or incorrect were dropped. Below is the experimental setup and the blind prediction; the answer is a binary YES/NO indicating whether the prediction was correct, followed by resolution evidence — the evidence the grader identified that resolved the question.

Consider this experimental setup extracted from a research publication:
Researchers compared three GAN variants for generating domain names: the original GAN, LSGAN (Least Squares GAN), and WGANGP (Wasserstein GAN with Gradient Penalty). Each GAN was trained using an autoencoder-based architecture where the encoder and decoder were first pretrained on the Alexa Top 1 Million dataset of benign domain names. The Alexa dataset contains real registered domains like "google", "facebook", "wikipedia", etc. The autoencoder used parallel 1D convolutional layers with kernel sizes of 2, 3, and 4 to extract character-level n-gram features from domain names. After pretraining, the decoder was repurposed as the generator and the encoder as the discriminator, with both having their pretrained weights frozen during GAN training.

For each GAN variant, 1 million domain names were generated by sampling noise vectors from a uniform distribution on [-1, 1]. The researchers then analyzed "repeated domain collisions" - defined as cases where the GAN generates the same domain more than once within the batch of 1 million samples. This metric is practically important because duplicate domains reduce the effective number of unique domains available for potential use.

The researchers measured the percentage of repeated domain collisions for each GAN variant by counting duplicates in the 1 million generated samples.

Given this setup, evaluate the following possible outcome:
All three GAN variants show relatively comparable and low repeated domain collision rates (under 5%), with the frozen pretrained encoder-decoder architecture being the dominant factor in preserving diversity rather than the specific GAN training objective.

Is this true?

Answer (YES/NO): NO